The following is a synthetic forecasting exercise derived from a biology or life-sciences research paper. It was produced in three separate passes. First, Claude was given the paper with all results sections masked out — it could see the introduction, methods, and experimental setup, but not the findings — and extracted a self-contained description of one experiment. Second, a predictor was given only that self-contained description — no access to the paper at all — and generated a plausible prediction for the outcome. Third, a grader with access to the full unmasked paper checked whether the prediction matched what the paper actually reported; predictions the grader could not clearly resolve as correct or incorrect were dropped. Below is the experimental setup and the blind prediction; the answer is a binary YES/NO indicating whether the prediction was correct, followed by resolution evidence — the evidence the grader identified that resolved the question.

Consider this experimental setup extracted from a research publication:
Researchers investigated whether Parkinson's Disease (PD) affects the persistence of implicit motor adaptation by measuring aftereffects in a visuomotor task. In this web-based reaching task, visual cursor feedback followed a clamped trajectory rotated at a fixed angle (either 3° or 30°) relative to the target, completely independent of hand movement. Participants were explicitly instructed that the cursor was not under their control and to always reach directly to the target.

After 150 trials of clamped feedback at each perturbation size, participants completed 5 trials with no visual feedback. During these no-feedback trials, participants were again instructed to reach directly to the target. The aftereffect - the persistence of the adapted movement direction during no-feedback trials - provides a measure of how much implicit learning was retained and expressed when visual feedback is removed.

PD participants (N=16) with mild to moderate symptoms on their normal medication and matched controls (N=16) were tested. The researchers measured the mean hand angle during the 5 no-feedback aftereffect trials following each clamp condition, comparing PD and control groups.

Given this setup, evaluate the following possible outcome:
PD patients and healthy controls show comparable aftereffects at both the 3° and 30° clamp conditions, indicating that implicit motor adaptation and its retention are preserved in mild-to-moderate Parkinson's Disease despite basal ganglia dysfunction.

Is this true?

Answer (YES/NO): YES